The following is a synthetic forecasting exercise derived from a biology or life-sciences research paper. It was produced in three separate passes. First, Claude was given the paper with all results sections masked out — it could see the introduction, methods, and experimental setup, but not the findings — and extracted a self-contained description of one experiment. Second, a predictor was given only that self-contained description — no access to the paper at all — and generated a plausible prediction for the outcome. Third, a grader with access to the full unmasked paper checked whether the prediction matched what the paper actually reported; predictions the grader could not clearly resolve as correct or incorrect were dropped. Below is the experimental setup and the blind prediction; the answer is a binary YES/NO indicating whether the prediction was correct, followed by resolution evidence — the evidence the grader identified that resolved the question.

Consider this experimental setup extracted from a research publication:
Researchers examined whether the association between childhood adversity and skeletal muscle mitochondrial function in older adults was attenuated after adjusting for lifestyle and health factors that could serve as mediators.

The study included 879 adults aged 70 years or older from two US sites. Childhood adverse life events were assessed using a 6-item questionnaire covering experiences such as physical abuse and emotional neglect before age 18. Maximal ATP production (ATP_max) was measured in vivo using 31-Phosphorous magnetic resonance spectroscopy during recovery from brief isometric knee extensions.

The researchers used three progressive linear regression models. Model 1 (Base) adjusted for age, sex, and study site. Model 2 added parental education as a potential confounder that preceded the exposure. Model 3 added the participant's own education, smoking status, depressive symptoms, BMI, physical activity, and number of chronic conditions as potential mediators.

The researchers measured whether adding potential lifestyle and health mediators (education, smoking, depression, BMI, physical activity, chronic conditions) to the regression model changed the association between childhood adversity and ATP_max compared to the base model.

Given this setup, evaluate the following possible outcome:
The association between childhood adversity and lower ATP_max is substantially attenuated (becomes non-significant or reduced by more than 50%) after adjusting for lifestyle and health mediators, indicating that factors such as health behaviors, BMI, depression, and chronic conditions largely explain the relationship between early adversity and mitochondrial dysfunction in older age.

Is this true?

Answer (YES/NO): NO